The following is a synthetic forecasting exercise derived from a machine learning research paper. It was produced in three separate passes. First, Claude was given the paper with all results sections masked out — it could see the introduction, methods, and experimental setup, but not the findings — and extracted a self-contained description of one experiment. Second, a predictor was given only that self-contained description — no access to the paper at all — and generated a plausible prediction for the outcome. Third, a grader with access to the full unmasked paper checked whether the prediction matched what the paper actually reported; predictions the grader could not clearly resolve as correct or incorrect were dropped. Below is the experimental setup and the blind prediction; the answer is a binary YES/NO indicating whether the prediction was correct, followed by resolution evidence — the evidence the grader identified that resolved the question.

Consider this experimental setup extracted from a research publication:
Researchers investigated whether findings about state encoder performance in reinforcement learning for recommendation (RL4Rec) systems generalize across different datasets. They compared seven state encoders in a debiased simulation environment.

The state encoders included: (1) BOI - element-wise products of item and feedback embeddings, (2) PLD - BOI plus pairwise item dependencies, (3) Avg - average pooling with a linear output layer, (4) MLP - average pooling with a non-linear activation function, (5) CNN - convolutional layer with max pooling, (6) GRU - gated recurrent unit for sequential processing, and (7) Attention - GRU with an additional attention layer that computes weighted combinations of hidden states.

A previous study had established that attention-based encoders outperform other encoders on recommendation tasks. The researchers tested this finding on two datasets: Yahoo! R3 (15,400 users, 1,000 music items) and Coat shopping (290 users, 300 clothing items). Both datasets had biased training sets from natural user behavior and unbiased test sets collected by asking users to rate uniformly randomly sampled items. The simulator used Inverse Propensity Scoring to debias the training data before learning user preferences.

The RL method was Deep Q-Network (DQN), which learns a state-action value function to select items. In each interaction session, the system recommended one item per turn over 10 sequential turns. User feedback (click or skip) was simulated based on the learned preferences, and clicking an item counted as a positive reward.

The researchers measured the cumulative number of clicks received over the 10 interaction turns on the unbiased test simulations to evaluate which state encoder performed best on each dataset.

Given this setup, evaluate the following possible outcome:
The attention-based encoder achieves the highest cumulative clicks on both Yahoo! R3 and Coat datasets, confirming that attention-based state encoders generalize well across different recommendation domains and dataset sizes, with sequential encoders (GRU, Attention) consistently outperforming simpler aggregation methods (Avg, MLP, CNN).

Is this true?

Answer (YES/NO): NO